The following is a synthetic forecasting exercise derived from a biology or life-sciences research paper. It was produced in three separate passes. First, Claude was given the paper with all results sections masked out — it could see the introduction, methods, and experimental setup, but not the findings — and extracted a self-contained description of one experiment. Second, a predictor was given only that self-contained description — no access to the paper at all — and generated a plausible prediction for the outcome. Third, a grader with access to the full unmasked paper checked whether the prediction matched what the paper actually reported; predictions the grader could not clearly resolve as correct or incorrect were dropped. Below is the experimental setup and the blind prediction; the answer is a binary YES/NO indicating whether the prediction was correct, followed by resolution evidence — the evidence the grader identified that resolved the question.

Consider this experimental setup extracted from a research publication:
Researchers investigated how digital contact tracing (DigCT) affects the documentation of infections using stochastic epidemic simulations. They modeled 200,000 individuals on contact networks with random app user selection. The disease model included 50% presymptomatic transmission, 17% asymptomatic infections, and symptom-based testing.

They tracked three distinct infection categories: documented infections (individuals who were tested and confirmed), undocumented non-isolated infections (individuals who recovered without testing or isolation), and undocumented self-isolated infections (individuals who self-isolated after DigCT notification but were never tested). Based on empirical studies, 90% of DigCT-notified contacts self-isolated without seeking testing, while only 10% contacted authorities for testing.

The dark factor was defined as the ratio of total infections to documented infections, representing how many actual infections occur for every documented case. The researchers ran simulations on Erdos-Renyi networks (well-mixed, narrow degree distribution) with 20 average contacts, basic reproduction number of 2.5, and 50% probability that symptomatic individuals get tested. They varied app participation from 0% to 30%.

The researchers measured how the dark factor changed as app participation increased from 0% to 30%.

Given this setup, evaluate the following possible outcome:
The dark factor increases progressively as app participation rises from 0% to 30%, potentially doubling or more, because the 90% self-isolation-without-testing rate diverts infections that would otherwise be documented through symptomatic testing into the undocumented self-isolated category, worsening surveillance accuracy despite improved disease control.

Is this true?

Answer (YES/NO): NO